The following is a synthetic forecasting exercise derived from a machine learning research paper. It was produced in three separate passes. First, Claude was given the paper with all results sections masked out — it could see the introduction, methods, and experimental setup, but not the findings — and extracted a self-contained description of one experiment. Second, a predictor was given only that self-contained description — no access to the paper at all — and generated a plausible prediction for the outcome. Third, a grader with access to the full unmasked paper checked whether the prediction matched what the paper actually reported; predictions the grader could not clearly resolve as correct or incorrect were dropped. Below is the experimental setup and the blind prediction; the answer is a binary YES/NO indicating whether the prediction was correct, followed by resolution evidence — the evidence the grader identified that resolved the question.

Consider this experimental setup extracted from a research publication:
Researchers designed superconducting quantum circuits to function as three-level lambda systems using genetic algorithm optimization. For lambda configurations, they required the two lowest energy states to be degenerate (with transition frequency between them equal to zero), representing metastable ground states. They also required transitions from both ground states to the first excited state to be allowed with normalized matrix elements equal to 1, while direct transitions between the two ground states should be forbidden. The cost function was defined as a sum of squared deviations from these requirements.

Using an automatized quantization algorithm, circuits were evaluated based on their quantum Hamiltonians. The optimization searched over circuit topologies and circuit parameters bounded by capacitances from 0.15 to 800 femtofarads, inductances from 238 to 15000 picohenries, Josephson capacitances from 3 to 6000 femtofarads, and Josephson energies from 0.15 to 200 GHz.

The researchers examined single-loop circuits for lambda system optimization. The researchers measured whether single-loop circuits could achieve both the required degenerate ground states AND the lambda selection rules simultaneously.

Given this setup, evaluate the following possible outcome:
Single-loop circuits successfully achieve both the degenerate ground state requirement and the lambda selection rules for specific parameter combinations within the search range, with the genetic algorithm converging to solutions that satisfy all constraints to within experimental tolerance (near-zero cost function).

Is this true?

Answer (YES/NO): YES